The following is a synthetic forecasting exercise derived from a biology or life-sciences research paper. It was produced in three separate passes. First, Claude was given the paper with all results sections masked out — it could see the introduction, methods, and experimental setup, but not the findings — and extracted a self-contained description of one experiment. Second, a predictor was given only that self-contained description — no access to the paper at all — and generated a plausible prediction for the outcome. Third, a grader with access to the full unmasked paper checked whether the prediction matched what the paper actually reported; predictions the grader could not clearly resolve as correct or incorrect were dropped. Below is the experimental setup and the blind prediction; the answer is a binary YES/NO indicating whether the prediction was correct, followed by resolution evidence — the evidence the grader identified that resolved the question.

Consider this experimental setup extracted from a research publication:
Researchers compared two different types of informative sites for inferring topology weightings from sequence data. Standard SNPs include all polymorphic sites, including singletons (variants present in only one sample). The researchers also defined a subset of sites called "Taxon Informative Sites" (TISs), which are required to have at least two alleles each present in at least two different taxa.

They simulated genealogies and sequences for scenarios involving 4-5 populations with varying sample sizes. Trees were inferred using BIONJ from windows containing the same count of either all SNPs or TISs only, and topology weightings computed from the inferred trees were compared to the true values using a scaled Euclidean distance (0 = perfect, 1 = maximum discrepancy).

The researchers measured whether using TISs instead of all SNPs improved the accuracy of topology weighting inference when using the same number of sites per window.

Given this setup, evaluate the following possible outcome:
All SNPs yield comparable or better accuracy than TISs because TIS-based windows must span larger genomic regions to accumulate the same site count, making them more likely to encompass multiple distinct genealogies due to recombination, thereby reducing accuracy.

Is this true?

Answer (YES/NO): NO